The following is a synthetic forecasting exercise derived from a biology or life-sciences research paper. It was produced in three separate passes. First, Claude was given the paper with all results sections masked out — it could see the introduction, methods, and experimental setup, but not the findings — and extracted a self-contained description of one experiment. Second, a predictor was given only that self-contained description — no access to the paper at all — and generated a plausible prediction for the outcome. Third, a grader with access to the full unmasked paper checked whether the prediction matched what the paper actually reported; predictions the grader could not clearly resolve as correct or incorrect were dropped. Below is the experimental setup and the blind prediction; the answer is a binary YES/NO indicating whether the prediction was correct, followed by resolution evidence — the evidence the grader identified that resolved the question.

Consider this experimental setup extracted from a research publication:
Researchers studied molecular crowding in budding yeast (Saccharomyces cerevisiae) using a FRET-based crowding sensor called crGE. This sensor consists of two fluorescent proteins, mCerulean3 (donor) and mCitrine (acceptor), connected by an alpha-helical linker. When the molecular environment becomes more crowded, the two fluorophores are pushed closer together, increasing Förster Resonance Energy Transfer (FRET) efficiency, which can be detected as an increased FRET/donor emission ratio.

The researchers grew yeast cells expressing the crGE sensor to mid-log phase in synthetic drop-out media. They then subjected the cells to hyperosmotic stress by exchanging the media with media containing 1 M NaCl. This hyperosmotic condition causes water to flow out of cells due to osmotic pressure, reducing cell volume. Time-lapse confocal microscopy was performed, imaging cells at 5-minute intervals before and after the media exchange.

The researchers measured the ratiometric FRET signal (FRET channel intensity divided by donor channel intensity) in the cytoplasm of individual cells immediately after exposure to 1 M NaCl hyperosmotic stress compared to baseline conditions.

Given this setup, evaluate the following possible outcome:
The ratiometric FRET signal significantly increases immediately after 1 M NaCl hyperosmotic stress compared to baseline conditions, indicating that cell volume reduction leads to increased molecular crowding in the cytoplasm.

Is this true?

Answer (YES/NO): YES